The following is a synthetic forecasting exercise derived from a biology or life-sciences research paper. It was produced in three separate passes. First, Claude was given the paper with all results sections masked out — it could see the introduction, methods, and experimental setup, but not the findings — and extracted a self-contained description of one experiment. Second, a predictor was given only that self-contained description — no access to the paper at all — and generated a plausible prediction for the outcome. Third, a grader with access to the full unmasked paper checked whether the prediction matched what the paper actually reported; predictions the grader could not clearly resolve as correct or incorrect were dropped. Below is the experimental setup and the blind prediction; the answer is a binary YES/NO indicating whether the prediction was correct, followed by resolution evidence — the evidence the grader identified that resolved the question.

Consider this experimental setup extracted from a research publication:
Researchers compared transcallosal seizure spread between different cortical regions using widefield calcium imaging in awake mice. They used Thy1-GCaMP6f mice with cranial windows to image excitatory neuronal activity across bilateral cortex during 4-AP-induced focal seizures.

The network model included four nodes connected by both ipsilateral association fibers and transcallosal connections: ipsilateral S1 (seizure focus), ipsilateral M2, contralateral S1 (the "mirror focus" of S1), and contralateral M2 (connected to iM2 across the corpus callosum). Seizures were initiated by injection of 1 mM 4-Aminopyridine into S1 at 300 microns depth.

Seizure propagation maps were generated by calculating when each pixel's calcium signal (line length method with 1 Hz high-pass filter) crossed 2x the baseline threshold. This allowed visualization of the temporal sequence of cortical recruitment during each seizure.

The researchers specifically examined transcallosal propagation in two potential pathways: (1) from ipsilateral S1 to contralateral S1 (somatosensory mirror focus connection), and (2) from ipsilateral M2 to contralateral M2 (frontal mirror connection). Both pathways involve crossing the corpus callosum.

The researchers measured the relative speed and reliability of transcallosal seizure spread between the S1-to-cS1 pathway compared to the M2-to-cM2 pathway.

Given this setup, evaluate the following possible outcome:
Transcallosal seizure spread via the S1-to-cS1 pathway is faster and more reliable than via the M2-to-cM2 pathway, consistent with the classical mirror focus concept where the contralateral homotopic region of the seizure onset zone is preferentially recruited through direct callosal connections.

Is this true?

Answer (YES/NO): NO